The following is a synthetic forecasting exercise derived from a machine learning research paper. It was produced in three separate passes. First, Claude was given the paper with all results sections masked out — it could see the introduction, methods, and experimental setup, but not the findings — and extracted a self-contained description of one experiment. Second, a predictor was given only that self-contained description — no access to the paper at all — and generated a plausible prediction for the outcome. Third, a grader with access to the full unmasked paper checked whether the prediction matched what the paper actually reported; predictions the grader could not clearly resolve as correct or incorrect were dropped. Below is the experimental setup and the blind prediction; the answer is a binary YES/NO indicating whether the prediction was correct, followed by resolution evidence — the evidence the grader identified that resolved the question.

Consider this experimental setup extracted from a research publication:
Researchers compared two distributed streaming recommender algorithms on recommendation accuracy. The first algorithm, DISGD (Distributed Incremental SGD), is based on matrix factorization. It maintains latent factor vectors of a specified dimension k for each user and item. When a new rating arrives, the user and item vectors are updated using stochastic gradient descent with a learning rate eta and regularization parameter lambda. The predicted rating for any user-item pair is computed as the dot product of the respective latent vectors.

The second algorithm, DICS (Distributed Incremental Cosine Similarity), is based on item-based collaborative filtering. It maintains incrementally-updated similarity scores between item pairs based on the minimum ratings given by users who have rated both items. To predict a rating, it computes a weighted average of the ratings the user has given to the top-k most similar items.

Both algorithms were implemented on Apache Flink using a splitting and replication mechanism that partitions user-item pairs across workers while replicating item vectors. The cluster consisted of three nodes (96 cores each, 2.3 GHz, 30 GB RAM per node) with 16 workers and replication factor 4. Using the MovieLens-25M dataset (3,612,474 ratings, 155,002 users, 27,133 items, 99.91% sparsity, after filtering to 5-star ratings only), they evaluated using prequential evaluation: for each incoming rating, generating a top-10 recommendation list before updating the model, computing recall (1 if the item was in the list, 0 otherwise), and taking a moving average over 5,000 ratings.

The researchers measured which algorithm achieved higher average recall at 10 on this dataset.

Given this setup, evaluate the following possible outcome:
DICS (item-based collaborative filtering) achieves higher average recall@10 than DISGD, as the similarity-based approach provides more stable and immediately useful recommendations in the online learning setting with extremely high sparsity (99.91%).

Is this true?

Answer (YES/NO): NO